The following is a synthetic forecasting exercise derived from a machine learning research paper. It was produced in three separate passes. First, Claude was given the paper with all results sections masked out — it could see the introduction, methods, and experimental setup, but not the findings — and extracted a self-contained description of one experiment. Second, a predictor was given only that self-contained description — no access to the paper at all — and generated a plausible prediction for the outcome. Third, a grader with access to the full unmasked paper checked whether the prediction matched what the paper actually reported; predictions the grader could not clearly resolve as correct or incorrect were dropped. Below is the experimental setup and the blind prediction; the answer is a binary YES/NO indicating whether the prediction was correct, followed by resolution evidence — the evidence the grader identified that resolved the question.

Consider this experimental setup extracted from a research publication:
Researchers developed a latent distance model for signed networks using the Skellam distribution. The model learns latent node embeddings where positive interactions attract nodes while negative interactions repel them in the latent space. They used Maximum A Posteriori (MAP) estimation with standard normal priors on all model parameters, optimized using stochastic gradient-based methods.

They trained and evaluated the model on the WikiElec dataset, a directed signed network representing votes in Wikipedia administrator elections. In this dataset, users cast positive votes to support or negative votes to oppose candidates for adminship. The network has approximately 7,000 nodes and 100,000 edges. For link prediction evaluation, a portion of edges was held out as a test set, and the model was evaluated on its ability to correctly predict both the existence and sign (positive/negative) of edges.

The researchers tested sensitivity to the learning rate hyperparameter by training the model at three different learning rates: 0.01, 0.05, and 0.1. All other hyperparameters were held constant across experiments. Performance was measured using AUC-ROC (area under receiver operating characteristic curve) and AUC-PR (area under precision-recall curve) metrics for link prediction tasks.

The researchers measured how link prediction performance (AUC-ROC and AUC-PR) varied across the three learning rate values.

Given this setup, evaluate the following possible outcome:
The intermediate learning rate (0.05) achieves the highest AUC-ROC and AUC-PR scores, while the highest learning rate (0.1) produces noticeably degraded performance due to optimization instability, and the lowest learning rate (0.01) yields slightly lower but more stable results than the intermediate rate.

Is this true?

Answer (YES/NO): NO